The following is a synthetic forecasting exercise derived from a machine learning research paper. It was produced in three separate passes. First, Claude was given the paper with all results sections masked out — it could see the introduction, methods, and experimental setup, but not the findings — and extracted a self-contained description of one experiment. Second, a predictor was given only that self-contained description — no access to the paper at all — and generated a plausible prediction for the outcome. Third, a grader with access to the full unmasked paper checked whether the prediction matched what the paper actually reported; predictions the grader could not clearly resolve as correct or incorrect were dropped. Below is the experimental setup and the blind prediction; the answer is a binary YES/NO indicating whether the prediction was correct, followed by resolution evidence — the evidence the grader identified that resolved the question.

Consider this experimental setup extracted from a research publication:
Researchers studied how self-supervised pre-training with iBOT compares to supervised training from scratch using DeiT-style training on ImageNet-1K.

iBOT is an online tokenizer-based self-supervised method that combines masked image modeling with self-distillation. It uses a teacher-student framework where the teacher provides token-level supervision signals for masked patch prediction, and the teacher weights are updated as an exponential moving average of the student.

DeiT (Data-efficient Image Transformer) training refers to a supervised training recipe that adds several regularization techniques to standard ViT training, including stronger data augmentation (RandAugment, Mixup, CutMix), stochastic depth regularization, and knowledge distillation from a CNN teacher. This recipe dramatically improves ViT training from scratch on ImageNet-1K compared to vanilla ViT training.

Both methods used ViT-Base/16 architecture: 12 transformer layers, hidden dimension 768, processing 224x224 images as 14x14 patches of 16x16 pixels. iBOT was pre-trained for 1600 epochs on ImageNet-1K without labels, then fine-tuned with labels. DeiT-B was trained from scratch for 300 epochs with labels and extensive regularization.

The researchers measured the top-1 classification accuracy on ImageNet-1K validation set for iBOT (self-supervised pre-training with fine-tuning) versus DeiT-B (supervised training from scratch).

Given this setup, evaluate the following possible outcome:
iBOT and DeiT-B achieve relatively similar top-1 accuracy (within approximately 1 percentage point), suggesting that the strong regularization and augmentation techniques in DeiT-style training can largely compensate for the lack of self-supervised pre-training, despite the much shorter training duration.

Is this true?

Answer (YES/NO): NO